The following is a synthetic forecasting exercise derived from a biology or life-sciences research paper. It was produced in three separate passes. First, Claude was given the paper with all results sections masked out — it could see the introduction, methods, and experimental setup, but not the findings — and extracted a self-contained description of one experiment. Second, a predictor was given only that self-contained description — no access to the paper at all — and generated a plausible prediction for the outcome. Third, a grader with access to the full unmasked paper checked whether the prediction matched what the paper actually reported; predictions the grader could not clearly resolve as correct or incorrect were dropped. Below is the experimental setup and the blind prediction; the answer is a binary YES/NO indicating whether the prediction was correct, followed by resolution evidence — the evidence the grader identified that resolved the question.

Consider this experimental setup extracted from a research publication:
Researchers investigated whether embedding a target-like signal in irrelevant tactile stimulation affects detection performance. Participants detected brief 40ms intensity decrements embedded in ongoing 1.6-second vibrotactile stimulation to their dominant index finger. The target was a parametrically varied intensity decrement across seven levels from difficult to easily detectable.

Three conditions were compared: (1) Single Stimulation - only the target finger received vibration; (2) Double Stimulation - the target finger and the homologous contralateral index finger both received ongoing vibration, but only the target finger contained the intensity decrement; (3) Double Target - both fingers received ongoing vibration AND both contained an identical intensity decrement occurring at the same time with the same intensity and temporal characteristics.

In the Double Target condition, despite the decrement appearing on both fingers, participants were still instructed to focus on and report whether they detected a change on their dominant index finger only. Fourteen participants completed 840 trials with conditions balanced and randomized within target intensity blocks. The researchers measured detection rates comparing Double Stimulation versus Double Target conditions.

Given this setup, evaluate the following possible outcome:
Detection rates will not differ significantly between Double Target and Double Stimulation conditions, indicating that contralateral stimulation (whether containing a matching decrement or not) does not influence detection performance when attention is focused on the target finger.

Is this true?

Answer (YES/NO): NO